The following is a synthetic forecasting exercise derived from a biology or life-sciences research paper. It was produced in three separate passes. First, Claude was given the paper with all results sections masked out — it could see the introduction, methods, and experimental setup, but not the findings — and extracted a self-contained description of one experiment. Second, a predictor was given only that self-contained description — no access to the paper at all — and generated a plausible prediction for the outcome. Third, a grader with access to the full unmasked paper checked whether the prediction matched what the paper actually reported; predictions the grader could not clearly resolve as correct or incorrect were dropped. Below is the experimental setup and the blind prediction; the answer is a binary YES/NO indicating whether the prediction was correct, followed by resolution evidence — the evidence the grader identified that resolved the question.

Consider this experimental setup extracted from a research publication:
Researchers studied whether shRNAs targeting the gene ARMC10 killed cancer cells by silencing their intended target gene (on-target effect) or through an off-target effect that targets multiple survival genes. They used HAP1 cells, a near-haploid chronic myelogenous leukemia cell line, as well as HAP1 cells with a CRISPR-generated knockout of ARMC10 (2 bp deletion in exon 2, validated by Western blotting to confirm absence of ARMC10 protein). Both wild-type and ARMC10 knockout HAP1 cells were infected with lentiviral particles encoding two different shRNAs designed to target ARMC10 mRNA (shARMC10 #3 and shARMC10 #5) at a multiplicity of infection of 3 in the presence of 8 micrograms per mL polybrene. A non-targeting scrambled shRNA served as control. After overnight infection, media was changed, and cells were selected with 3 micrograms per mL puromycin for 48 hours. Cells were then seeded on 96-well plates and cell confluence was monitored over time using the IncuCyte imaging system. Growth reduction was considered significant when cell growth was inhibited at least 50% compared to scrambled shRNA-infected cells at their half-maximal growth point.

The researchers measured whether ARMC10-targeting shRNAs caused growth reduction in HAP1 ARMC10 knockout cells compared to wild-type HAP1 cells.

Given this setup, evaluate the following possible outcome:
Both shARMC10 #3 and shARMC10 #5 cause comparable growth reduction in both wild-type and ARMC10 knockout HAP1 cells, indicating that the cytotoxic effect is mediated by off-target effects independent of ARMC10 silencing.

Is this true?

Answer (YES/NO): YES